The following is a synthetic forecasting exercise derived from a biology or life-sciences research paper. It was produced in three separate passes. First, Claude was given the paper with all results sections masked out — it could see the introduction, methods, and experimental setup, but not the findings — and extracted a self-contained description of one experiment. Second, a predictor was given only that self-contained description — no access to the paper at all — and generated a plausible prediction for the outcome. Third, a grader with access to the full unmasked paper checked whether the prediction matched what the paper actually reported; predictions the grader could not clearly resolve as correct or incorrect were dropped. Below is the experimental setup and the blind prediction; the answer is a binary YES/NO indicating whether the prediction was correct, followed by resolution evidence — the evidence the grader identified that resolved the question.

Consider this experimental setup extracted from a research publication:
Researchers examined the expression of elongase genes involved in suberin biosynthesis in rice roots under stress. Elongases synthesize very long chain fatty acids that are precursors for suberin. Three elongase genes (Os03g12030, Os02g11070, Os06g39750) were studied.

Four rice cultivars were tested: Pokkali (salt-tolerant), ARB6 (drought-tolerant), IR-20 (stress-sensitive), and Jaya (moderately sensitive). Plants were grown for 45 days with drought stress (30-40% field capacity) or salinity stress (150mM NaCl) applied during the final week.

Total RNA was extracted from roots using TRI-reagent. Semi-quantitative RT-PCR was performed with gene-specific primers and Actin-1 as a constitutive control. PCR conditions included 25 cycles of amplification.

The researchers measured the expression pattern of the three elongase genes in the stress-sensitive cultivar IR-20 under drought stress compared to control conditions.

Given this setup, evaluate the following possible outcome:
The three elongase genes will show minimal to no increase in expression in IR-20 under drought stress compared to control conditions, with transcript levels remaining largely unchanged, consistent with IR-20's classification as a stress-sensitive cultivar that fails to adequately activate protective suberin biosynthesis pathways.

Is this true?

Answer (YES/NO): NO